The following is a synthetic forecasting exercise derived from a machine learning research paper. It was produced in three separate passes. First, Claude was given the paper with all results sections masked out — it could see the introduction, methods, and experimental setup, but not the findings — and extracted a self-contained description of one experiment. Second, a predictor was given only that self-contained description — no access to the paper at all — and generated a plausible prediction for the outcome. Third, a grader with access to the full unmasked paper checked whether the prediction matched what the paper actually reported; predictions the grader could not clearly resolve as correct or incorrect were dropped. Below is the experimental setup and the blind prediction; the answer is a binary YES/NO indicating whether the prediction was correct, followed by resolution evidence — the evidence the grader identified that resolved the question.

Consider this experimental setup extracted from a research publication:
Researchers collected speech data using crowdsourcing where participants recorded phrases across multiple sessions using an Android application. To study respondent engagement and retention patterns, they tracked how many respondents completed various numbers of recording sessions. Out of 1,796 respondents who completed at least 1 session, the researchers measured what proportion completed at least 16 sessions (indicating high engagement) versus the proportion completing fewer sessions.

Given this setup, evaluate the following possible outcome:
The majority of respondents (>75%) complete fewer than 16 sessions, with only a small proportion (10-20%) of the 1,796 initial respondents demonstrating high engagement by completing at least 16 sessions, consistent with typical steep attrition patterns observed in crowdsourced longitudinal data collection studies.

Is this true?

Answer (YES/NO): NO